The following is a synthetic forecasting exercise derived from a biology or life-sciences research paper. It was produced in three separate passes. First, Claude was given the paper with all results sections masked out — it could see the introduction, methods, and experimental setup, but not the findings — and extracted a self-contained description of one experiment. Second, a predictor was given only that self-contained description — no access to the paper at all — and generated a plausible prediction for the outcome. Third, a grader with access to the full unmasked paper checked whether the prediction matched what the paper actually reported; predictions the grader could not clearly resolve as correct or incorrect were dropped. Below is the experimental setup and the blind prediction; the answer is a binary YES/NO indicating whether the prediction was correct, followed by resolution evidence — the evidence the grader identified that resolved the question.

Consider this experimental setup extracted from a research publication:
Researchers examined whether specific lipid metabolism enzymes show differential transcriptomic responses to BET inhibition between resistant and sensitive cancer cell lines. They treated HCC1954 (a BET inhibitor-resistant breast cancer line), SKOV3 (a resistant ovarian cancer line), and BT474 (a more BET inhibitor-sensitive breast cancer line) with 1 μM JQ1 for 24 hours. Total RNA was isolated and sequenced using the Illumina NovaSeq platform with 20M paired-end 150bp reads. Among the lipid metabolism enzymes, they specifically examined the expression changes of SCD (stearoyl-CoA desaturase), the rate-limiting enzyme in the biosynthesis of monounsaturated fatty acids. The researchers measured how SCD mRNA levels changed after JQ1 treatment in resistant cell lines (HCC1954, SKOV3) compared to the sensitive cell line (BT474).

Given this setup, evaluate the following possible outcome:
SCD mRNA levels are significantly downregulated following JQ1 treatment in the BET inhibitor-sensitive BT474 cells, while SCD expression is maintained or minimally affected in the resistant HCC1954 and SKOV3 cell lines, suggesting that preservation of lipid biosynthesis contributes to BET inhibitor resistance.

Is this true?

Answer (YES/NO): NO